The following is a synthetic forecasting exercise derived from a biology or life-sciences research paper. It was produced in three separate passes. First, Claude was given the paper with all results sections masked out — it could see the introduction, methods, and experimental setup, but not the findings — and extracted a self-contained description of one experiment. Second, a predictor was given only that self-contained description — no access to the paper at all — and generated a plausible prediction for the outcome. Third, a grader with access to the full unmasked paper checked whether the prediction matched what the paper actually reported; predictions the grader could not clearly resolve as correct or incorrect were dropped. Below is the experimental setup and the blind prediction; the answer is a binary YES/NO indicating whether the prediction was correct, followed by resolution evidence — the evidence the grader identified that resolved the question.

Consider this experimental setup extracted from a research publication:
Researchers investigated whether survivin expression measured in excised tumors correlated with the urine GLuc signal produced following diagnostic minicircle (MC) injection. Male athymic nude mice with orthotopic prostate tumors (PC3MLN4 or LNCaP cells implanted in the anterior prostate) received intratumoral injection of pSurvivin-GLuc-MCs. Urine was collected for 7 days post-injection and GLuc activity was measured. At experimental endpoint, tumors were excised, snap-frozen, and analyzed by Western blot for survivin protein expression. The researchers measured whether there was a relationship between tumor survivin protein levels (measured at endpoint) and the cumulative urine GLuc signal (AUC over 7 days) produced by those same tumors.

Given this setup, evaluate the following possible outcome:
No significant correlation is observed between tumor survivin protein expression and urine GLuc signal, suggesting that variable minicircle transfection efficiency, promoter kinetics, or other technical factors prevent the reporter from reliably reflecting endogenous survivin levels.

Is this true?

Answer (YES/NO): NO